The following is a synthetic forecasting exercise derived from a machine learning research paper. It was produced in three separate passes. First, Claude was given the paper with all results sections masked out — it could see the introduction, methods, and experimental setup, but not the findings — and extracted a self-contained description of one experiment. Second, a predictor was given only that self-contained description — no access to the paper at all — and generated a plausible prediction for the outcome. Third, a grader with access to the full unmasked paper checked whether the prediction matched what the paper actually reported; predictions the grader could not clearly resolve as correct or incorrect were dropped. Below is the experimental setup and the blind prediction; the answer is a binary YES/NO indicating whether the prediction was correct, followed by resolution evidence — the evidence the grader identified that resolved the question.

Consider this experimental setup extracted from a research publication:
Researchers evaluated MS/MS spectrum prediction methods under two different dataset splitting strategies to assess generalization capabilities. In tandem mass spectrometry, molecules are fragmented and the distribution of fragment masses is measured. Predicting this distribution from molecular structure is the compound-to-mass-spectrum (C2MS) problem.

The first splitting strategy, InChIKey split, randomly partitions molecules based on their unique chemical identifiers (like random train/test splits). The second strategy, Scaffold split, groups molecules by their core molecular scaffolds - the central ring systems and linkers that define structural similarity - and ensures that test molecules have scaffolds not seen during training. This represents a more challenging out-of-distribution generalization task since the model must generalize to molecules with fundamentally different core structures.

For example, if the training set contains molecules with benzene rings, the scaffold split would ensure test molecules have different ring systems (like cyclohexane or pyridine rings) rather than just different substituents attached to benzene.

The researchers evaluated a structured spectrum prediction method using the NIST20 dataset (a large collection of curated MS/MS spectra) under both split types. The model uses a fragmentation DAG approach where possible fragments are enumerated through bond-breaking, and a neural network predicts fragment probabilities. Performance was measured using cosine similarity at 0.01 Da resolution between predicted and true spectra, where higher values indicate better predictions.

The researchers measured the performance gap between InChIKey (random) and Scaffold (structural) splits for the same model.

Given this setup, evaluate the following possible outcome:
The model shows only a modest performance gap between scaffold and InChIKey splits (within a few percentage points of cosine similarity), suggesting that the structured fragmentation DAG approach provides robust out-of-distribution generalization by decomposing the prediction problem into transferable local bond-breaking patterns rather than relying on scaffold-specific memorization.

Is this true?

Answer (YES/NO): NO